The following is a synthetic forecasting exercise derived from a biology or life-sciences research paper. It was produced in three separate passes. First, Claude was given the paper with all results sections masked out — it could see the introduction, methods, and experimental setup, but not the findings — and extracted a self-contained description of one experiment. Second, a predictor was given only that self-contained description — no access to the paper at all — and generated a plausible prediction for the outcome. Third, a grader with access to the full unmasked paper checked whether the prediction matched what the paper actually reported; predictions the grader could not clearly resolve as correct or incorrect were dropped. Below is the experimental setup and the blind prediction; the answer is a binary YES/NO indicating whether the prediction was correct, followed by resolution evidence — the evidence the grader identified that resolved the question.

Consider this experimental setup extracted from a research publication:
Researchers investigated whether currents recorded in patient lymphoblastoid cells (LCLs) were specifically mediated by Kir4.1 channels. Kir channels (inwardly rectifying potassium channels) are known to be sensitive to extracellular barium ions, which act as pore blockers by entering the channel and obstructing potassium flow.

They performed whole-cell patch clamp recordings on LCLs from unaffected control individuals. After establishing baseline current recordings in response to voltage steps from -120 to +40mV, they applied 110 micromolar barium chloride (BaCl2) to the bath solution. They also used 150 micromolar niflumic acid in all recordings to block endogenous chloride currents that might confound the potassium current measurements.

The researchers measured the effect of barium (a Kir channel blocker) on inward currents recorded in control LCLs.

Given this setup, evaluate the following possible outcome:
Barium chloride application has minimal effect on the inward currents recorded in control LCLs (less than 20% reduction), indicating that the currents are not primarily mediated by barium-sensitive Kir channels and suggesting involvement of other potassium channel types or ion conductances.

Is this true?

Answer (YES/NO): NO